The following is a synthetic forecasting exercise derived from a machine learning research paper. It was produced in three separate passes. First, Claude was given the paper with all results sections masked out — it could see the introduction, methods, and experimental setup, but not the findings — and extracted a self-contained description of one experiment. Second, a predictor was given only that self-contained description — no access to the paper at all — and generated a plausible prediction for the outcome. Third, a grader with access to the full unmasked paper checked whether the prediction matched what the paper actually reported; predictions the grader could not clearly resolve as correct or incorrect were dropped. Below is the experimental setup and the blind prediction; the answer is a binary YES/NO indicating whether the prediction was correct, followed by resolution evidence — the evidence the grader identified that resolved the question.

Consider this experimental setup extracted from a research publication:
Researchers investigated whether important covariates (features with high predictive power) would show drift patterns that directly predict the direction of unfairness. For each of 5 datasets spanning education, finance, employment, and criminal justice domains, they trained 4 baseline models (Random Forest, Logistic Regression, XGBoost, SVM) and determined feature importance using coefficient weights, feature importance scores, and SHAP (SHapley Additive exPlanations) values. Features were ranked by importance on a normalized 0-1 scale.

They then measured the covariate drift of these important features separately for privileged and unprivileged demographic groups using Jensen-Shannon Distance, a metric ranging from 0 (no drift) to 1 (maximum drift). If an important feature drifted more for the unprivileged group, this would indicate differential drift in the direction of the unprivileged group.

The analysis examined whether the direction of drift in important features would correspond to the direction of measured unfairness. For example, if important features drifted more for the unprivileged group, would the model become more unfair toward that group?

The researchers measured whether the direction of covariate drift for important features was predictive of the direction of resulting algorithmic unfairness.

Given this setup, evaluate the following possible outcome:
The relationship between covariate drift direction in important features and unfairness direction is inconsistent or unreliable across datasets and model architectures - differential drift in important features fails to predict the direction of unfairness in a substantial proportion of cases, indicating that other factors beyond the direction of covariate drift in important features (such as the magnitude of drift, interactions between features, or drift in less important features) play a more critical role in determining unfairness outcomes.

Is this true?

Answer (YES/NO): YES